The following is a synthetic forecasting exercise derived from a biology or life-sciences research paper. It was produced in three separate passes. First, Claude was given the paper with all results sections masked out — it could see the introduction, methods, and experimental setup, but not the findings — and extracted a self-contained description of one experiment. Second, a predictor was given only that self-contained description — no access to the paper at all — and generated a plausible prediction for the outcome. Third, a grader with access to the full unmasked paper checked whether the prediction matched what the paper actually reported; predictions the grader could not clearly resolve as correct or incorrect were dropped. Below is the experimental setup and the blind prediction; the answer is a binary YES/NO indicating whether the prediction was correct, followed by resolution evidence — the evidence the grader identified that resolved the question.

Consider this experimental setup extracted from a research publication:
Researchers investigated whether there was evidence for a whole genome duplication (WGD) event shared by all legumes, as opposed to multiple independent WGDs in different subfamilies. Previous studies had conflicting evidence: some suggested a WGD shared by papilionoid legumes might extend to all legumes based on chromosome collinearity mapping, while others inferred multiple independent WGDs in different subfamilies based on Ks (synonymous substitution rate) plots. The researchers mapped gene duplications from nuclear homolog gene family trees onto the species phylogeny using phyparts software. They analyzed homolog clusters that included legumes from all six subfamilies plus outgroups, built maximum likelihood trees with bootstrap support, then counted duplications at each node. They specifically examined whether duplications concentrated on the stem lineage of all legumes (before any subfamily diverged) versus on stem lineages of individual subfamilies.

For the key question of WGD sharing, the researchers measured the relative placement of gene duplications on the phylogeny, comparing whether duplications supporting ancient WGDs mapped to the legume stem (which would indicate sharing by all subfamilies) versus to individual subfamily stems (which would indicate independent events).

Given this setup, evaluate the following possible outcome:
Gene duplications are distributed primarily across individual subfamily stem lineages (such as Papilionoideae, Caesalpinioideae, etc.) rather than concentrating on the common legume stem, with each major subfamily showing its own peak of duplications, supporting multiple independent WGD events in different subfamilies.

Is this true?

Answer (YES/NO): NO